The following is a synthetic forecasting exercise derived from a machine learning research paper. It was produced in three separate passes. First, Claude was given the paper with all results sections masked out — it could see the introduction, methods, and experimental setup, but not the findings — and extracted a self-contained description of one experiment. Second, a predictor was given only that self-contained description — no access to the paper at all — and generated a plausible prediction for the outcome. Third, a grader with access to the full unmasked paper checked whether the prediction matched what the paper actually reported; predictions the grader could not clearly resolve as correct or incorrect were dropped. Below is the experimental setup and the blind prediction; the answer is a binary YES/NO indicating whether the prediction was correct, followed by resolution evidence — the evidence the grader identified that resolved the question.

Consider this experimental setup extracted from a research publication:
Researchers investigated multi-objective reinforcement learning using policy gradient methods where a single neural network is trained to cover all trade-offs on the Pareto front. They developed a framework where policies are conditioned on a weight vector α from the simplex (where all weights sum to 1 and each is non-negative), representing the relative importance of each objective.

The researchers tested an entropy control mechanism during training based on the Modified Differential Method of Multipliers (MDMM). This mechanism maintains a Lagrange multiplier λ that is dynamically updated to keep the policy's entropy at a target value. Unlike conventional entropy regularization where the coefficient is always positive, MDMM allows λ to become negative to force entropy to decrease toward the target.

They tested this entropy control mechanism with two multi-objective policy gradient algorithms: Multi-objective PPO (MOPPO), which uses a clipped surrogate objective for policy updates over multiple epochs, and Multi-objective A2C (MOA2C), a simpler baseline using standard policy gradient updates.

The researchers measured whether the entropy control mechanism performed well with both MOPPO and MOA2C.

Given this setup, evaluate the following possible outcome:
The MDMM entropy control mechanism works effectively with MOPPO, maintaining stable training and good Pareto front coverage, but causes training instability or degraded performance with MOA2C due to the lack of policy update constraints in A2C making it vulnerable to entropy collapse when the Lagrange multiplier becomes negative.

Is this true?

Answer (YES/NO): YES